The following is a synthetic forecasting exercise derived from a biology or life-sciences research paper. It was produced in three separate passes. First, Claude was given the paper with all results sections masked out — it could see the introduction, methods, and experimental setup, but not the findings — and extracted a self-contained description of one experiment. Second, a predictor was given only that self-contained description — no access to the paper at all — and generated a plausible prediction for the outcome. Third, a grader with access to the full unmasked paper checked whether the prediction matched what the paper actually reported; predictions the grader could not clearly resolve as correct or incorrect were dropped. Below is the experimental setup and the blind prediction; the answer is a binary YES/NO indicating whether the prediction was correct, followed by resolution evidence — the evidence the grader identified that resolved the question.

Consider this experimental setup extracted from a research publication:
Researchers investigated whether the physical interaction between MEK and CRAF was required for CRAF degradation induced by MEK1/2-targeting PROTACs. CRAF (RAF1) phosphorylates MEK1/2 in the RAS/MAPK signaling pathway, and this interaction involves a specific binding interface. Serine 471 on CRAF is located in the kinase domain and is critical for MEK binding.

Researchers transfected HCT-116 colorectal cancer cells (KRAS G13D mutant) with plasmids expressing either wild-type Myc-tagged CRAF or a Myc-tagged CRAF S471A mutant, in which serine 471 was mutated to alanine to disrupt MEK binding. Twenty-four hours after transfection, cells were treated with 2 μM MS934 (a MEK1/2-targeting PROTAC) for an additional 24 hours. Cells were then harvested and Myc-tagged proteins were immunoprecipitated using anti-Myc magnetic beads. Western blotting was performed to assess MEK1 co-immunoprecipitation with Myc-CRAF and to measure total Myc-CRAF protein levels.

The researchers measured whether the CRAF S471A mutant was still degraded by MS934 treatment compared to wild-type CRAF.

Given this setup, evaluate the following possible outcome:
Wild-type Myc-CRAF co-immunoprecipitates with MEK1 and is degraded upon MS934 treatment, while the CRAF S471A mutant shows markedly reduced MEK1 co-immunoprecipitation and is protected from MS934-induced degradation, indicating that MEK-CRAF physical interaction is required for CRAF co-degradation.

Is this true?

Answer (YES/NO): YES